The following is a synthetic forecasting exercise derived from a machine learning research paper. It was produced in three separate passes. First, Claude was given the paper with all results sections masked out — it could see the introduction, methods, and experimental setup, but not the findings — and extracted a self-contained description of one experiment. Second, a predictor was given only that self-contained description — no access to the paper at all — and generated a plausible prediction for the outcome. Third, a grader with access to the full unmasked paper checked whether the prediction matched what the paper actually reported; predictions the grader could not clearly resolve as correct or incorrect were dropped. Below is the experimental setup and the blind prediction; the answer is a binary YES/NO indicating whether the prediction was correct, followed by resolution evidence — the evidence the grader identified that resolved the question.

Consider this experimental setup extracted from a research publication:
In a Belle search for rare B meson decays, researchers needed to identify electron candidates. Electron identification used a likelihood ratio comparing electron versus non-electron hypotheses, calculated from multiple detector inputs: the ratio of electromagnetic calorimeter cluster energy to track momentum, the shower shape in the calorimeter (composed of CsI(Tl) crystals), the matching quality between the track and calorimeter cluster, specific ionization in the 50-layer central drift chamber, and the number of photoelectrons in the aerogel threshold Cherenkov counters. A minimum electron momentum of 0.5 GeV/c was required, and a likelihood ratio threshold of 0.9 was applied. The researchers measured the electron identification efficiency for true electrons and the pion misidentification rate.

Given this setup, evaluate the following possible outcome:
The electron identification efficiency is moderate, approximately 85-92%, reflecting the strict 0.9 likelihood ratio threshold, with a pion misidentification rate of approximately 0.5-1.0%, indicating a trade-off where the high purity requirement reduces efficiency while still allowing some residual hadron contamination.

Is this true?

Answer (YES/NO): NO